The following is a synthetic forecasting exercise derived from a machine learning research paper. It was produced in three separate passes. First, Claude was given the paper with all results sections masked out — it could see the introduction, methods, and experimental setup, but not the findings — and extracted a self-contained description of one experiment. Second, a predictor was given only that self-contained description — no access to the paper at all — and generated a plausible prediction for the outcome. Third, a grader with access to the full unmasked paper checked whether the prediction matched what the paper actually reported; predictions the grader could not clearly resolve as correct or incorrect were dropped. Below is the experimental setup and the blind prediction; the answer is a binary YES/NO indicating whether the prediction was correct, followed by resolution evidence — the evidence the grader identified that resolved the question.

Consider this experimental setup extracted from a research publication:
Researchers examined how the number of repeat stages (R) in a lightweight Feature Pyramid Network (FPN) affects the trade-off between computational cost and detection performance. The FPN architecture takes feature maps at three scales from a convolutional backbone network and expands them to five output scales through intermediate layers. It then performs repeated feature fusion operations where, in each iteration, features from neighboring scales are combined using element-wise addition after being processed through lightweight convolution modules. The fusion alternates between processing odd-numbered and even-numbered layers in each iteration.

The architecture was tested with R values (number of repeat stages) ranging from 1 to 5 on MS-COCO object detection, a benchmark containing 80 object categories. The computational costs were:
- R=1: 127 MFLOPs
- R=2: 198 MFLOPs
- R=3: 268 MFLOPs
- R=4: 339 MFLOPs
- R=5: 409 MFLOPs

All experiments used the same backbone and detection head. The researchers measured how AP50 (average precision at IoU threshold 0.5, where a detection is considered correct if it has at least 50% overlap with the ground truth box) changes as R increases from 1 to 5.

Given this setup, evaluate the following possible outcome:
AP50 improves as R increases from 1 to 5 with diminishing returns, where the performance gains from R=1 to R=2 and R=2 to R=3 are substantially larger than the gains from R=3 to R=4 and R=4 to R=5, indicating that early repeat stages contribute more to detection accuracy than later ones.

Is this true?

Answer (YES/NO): NO